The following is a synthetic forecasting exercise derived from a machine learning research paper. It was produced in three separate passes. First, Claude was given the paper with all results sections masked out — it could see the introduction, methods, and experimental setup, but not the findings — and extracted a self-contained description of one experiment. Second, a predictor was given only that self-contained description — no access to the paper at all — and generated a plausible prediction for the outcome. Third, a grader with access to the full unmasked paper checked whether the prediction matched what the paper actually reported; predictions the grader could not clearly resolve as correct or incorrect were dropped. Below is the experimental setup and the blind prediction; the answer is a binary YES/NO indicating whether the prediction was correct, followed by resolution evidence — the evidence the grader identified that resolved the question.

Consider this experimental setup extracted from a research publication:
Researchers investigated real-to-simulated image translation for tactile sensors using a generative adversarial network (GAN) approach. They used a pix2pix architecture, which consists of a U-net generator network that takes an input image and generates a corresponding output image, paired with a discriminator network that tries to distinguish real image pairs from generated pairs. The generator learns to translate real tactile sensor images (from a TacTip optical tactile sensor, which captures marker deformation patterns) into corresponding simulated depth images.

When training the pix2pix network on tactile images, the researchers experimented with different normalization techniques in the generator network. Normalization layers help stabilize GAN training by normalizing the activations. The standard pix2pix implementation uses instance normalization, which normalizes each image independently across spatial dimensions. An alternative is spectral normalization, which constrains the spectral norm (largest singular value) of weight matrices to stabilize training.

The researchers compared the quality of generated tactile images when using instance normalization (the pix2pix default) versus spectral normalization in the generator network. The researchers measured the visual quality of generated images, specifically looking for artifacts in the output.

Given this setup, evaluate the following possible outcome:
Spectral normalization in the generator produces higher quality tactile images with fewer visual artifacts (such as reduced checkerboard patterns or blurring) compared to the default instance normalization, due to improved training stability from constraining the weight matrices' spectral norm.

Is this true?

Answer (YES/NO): YES